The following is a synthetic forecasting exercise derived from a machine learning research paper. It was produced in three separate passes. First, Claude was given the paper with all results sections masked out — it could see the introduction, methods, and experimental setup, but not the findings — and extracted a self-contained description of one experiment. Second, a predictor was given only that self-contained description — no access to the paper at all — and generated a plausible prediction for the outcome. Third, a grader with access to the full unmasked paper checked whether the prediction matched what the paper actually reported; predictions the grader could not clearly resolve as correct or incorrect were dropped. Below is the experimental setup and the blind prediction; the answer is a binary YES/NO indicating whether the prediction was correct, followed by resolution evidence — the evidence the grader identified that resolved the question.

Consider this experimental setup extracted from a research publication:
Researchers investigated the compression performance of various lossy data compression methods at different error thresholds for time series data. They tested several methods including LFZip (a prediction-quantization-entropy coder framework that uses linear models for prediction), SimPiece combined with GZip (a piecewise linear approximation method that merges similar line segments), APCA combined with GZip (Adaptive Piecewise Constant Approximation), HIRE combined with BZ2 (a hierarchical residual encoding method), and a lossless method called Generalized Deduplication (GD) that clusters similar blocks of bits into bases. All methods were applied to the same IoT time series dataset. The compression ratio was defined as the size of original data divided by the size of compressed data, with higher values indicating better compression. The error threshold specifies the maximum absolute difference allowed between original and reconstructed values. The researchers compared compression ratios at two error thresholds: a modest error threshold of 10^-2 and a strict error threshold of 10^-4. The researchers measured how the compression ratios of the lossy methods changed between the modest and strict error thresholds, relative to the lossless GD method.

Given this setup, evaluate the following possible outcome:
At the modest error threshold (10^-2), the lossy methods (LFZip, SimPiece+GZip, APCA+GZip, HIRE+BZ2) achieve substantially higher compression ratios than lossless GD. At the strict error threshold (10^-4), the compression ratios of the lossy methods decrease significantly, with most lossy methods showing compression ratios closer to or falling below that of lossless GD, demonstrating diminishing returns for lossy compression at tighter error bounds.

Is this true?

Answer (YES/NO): YES